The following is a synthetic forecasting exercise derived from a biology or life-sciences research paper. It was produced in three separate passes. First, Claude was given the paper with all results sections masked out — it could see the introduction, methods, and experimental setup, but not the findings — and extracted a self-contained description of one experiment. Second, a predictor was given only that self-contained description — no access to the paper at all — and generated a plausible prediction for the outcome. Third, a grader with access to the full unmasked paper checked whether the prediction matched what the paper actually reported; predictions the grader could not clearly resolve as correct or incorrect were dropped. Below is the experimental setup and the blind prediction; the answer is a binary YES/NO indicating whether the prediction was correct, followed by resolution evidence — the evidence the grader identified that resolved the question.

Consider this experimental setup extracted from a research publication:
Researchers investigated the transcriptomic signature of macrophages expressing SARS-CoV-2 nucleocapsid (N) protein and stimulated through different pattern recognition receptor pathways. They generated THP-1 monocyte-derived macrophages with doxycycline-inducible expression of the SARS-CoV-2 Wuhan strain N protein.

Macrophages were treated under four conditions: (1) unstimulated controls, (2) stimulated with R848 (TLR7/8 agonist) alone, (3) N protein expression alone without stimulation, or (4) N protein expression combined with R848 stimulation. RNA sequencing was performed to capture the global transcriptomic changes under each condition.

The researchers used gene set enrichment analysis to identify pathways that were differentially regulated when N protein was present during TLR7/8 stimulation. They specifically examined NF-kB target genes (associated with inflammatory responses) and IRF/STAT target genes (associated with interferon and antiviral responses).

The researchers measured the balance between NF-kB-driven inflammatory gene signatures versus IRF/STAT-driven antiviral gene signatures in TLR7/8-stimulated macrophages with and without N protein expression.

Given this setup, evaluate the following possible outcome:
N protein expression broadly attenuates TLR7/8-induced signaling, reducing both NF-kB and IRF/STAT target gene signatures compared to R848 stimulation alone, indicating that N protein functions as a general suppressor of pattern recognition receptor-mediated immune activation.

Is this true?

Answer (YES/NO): NO